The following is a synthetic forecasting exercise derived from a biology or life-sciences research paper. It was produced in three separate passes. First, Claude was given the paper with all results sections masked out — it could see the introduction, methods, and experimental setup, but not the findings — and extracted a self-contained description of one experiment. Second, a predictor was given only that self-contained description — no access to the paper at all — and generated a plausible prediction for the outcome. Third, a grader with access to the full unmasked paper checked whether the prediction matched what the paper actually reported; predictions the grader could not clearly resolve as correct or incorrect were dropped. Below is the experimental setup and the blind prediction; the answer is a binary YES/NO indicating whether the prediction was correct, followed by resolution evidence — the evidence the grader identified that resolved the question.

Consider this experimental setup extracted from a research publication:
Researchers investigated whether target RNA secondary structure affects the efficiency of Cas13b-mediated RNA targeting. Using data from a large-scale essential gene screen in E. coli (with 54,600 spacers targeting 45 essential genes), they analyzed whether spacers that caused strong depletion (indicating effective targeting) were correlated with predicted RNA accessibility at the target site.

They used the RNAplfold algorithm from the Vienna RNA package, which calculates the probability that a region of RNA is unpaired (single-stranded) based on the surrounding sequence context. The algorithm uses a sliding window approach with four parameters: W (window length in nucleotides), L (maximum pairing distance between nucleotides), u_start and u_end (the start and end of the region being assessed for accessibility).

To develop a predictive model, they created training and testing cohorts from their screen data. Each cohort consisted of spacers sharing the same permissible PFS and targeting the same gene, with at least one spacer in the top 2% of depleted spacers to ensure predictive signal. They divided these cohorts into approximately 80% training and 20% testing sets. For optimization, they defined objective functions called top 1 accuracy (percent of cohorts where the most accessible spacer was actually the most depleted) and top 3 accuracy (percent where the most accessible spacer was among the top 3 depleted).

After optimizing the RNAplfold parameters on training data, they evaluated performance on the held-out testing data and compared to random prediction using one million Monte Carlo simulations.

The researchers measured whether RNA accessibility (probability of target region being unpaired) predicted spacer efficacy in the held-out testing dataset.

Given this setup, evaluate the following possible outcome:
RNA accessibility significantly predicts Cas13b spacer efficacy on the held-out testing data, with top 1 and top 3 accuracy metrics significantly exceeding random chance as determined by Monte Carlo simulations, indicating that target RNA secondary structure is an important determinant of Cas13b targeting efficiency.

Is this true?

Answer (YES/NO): YES